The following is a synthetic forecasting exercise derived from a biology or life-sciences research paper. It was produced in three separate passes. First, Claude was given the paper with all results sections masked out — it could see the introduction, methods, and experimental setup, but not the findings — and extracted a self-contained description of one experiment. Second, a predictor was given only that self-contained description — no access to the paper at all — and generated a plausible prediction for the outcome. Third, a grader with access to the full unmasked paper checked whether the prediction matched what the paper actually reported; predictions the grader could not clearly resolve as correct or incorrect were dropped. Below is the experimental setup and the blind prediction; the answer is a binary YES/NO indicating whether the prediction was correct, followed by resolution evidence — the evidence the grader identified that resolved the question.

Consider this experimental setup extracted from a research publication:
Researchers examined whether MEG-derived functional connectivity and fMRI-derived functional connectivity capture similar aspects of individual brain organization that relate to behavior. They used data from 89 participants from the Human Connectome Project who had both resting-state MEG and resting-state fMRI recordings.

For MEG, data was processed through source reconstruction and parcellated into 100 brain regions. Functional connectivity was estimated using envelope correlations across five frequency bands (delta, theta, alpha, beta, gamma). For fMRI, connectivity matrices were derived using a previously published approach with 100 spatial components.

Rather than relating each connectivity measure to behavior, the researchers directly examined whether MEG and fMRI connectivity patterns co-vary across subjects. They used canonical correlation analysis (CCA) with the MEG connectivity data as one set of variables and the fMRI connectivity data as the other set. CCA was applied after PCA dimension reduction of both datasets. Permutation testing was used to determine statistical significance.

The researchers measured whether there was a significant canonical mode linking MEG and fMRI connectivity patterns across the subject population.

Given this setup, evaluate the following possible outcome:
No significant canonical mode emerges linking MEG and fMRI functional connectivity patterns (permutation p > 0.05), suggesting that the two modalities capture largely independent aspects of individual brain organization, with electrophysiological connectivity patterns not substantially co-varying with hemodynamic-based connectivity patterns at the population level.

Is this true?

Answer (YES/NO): NO